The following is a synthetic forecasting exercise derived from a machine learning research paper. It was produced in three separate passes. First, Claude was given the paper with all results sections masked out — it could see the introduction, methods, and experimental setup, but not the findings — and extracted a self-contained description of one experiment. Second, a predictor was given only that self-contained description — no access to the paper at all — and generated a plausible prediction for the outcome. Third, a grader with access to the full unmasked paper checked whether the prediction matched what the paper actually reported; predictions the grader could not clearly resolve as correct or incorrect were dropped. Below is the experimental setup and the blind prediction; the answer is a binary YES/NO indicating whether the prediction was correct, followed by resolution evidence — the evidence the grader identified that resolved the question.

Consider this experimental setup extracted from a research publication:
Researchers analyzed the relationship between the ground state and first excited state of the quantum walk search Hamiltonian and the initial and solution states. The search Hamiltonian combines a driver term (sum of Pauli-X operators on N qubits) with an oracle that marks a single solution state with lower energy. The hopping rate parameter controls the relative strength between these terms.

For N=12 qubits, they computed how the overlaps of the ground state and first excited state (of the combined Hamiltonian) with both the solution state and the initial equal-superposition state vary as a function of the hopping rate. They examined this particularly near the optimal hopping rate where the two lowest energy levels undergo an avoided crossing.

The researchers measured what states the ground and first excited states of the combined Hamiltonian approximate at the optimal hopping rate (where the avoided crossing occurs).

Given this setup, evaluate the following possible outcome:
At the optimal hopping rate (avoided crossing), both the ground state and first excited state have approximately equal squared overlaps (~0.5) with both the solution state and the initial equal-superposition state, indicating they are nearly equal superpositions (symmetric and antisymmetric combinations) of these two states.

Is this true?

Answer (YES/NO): YES